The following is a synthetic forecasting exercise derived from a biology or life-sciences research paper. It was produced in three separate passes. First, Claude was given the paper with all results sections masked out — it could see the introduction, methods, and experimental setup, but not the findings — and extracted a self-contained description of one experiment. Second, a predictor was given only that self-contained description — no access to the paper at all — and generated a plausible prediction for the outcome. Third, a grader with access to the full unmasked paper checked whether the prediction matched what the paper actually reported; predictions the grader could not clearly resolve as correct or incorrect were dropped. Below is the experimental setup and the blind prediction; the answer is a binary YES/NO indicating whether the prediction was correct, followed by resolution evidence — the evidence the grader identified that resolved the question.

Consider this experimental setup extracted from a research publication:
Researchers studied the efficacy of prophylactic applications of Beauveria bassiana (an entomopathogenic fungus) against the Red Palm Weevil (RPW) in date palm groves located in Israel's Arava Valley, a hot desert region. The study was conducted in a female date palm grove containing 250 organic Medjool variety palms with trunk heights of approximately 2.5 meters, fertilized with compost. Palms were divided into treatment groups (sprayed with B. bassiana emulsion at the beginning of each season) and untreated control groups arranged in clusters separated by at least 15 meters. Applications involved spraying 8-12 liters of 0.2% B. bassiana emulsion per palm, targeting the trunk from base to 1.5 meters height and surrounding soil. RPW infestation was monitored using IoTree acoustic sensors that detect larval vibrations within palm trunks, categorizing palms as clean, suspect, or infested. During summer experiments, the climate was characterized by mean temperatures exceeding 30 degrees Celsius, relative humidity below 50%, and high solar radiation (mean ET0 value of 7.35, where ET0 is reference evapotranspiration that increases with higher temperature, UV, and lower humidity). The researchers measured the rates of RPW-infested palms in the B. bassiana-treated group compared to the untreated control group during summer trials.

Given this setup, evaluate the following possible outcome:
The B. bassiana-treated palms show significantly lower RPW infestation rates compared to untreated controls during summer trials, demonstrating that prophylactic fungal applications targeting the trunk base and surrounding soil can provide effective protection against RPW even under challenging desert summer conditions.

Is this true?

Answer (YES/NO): NO